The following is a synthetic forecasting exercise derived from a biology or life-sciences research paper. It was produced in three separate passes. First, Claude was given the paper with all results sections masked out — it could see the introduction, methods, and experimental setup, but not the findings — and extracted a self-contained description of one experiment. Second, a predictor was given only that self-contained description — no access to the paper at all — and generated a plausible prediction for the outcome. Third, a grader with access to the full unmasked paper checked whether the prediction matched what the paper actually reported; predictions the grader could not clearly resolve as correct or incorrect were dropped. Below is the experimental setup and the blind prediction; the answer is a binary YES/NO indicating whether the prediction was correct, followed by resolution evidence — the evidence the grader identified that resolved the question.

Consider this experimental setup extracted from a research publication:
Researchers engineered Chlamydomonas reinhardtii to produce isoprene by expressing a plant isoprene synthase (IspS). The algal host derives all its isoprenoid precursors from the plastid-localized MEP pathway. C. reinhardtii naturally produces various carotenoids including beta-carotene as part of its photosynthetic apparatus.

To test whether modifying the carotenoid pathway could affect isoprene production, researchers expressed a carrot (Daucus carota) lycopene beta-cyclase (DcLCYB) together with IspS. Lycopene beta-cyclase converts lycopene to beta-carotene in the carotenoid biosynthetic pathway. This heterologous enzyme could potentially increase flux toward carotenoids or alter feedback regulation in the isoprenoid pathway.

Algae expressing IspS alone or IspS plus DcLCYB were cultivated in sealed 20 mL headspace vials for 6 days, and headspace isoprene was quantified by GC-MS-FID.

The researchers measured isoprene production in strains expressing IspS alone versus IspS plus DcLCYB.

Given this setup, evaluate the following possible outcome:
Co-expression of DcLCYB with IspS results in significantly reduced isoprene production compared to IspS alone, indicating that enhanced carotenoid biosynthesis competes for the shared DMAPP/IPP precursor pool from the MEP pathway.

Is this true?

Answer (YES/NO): NO